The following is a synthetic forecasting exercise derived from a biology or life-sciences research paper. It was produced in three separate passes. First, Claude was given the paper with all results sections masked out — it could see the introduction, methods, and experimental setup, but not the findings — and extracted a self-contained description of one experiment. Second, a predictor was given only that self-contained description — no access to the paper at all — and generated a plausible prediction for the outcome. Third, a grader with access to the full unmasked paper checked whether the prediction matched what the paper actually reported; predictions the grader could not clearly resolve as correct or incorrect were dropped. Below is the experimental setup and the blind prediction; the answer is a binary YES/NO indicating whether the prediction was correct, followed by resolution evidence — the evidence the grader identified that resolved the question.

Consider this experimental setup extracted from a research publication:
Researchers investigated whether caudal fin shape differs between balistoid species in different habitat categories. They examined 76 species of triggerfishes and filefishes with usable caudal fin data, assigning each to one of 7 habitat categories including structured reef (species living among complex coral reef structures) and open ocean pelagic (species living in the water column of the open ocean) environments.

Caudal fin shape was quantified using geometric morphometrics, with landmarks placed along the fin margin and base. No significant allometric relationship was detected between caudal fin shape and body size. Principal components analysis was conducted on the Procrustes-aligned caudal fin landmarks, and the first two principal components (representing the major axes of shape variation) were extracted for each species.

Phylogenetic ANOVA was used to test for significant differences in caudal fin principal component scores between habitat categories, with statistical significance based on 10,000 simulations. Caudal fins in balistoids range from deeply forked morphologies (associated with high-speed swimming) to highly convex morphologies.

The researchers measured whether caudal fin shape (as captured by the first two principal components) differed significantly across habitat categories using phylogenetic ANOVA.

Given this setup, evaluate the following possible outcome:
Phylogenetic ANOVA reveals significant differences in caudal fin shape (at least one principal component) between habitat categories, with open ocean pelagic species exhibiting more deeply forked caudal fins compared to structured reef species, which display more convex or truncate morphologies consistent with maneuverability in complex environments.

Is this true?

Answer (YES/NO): NO